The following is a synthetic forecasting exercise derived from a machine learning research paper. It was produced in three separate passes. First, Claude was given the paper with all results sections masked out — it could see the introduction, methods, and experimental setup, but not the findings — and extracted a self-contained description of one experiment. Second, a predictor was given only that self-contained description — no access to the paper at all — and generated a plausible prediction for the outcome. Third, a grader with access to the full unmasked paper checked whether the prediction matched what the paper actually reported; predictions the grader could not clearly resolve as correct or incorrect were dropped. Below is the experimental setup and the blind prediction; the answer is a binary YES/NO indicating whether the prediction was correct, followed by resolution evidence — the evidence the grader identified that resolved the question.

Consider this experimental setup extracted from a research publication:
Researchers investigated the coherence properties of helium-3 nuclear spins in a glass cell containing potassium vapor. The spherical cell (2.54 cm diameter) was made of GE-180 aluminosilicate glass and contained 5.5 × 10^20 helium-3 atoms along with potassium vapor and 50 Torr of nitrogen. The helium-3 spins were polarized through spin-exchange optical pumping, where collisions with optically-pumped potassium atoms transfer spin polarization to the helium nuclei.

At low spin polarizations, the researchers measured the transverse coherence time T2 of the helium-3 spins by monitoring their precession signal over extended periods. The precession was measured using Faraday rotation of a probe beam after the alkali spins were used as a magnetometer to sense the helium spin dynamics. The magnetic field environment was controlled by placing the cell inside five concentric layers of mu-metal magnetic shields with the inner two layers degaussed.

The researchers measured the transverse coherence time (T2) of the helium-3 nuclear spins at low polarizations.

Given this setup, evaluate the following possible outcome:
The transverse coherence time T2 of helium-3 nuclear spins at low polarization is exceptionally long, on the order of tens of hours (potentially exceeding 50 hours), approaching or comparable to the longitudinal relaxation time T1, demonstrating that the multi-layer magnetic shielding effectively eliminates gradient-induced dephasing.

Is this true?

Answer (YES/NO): NO